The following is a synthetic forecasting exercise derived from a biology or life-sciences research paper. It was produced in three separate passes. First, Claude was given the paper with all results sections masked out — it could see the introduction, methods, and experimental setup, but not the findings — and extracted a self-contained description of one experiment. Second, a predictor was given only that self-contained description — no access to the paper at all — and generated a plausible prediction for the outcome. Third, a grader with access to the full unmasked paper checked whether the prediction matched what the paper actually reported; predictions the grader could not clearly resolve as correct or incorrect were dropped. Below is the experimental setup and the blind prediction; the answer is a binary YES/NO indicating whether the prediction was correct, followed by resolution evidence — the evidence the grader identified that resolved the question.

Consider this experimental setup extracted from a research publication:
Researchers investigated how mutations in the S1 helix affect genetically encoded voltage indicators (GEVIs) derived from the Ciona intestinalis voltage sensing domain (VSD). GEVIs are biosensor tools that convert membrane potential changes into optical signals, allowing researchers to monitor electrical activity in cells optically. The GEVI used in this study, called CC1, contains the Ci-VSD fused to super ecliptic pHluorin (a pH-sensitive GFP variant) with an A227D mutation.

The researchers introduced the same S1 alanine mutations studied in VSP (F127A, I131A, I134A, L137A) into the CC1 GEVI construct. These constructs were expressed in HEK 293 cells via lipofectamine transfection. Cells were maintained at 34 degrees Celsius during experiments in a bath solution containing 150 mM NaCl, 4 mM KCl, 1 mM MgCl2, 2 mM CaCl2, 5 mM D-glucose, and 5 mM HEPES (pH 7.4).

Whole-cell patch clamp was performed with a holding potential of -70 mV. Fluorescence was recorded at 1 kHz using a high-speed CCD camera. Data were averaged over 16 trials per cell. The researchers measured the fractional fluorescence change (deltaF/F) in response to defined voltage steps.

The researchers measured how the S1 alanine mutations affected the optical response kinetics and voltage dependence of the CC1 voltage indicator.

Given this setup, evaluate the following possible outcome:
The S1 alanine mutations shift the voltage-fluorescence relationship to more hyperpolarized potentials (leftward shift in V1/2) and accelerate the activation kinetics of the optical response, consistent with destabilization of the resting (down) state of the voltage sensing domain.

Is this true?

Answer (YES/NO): NO